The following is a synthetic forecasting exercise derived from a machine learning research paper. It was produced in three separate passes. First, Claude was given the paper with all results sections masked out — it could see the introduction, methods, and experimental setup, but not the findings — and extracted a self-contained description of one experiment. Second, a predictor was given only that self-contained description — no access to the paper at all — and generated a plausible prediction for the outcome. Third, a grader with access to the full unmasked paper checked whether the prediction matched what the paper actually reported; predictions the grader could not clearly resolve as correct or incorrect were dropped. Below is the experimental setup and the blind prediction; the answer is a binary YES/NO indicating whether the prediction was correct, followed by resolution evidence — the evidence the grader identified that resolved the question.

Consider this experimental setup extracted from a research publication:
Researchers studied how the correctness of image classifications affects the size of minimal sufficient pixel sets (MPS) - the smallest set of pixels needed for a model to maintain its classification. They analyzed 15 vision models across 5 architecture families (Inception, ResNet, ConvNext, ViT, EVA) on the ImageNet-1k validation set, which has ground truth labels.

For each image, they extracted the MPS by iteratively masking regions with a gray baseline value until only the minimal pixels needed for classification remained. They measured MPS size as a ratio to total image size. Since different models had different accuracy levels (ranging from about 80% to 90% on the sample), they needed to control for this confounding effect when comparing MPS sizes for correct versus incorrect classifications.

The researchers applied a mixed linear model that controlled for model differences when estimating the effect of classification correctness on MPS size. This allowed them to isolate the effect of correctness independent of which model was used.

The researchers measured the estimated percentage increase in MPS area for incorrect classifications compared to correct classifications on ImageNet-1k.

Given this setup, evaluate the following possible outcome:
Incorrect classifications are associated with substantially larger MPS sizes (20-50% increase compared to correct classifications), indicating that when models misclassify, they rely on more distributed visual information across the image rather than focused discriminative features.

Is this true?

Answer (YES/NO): NO